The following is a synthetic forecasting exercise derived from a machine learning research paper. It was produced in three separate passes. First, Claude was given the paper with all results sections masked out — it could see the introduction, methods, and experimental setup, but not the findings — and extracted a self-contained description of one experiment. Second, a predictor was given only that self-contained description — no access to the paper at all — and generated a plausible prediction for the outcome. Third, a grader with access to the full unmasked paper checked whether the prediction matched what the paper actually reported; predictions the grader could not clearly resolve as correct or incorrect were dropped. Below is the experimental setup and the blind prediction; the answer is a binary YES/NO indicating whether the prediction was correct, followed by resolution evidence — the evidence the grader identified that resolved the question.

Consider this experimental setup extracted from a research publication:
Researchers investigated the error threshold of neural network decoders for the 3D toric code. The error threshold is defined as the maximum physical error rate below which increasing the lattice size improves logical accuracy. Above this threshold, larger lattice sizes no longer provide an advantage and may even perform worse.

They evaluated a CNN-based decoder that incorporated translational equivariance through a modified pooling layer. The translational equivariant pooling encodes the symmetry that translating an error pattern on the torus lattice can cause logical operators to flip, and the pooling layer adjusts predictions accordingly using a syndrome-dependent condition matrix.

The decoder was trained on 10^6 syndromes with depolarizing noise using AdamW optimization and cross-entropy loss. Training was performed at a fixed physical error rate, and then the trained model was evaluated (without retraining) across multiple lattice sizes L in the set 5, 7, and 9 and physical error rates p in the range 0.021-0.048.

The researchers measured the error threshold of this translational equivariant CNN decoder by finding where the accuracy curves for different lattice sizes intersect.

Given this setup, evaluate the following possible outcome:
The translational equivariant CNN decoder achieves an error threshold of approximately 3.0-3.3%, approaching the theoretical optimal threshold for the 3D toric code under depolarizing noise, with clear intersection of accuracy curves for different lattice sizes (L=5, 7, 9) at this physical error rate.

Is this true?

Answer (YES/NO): NO